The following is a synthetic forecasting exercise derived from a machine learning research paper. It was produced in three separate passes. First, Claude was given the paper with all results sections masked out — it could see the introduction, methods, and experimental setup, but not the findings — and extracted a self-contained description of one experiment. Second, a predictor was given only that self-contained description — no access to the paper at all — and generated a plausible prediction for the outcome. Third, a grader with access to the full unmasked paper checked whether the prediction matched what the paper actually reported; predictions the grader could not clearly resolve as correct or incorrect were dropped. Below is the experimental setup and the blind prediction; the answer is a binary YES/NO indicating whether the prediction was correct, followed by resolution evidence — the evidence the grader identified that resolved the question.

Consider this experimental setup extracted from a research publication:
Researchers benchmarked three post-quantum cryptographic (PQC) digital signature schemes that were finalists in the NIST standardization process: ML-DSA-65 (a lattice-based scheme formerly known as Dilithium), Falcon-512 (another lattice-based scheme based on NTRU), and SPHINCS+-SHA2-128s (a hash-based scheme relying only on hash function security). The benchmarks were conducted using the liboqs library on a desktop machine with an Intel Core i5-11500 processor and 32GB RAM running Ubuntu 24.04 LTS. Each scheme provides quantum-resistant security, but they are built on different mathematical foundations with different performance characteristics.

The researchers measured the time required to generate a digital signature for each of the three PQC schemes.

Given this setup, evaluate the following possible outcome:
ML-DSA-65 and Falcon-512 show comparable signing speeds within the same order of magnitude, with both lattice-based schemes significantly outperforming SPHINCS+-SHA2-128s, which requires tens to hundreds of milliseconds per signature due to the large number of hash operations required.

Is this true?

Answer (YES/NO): YES